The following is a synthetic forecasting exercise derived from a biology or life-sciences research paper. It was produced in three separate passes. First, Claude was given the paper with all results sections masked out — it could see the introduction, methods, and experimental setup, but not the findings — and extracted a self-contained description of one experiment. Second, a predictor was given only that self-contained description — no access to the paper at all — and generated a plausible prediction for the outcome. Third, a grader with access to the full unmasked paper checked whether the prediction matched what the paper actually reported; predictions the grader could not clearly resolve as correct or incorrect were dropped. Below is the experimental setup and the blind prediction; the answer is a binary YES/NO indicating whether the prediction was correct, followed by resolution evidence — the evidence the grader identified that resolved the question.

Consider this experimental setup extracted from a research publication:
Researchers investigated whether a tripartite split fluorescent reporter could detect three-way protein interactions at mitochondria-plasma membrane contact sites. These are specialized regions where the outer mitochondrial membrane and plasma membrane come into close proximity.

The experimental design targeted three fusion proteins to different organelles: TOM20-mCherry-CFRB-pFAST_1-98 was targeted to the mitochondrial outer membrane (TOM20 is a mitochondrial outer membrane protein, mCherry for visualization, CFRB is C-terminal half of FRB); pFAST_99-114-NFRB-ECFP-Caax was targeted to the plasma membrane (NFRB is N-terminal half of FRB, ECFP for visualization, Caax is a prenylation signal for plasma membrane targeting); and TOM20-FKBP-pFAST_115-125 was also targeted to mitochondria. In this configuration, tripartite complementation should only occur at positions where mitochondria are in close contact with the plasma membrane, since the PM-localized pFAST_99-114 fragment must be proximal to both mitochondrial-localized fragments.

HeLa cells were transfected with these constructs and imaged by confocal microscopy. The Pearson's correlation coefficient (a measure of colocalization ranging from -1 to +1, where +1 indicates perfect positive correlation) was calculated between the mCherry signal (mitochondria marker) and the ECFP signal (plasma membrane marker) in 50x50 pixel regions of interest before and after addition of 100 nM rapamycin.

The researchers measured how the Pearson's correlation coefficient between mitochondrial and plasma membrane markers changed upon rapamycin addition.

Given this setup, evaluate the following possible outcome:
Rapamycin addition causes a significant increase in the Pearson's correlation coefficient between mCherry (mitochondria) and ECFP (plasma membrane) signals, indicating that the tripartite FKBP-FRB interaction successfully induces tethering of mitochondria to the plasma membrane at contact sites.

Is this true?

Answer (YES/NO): YES